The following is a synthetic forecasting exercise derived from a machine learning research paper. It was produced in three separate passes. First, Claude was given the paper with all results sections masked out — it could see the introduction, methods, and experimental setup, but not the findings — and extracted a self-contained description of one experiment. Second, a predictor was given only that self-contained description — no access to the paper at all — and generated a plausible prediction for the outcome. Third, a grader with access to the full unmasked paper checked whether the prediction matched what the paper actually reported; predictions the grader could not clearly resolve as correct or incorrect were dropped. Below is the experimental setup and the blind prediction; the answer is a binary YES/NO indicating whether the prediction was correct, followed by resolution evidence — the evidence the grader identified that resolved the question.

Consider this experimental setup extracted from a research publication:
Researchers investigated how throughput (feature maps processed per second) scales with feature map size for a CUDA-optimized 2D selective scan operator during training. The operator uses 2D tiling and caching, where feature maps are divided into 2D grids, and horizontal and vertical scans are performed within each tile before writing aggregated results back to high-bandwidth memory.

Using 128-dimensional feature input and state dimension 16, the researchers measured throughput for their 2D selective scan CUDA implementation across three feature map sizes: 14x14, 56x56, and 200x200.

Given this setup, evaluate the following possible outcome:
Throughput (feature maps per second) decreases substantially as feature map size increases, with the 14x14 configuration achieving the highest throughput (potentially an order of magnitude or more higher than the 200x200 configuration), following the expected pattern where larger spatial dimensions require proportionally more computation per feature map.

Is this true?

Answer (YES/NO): NO